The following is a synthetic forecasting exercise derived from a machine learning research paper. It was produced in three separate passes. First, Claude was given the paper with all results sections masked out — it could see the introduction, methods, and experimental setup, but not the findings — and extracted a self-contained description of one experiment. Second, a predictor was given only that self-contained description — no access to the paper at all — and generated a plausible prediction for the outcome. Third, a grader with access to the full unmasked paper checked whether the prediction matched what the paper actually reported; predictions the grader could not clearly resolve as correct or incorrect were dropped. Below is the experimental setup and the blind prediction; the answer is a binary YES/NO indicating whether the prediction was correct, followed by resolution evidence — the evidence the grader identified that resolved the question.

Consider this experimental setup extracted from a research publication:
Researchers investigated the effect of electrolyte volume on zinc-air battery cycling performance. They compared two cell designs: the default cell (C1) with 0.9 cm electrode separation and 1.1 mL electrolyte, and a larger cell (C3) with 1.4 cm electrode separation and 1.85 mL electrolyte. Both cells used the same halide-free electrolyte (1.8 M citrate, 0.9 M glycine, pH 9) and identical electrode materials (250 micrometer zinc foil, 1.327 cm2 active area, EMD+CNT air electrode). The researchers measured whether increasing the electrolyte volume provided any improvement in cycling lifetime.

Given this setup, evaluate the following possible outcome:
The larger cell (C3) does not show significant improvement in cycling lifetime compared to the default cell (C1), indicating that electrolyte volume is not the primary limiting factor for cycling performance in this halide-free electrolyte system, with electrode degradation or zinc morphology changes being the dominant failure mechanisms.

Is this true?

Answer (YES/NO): NO